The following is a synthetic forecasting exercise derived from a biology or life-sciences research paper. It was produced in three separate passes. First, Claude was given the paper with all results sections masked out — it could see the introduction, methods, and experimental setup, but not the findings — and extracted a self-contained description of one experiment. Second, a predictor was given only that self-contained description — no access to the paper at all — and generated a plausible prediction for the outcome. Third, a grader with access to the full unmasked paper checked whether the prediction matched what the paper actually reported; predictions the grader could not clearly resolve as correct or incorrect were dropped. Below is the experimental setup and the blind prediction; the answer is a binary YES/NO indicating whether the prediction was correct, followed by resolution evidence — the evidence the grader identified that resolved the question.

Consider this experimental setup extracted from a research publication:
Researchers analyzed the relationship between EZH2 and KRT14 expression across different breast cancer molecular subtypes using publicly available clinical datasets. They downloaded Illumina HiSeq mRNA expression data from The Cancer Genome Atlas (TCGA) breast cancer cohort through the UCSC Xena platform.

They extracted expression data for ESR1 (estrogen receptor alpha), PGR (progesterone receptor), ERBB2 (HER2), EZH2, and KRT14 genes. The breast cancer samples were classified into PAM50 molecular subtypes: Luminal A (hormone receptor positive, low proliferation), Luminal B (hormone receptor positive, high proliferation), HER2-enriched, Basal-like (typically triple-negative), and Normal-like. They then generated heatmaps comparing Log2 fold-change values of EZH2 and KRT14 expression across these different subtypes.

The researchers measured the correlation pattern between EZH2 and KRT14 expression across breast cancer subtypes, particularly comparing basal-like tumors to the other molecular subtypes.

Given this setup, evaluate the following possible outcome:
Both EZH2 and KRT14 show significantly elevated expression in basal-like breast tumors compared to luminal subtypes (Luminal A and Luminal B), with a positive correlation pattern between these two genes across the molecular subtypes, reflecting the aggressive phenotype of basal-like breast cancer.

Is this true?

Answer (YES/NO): NO